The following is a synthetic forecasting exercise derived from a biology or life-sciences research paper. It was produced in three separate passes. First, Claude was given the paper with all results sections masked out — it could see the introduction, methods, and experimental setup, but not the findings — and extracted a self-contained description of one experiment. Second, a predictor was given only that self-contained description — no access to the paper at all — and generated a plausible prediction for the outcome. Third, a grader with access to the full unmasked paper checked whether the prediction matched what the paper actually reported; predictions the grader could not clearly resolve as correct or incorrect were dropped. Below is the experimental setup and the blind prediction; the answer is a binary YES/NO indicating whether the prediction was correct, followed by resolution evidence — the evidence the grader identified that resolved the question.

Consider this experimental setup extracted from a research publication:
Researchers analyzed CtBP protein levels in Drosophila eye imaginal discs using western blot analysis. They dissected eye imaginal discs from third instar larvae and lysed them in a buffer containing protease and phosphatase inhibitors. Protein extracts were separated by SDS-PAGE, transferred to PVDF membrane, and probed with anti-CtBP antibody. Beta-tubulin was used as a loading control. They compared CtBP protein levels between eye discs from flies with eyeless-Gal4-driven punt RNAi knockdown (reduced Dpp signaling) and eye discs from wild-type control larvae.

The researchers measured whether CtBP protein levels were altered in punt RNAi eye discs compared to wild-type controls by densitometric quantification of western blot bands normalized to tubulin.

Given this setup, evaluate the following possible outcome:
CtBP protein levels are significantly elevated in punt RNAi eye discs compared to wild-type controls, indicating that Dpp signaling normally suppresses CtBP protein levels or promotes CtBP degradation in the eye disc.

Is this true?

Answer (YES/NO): NO